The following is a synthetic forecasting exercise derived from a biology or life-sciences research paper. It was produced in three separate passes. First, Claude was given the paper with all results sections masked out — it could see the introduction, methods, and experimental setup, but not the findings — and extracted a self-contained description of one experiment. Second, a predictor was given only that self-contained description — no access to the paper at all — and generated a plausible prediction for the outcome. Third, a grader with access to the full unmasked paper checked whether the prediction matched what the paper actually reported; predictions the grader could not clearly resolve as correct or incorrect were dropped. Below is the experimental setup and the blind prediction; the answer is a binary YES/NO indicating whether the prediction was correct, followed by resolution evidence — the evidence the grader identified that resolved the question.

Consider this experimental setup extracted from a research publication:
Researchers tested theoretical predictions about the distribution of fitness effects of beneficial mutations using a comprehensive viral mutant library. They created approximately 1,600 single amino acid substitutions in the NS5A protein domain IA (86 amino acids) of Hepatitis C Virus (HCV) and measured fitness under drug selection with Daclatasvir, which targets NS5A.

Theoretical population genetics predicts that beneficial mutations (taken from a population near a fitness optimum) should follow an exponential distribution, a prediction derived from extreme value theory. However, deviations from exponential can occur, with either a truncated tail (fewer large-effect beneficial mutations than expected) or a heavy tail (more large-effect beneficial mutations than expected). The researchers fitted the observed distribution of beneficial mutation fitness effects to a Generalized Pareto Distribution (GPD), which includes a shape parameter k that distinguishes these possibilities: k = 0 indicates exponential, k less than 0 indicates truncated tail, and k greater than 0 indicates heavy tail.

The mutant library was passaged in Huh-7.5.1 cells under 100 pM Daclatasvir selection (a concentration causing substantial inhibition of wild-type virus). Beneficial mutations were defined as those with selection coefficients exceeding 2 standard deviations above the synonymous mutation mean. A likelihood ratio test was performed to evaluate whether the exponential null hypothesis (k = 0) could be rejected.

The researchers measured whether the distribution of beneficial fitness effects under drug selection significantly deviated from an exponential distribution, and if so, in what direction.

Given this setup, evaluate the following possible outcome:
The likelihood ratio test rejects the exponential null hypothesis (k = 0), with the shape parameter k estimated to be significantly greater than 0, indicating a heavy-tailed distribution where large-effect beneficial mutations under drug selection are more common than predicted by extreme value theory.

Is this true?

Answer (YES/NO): NO